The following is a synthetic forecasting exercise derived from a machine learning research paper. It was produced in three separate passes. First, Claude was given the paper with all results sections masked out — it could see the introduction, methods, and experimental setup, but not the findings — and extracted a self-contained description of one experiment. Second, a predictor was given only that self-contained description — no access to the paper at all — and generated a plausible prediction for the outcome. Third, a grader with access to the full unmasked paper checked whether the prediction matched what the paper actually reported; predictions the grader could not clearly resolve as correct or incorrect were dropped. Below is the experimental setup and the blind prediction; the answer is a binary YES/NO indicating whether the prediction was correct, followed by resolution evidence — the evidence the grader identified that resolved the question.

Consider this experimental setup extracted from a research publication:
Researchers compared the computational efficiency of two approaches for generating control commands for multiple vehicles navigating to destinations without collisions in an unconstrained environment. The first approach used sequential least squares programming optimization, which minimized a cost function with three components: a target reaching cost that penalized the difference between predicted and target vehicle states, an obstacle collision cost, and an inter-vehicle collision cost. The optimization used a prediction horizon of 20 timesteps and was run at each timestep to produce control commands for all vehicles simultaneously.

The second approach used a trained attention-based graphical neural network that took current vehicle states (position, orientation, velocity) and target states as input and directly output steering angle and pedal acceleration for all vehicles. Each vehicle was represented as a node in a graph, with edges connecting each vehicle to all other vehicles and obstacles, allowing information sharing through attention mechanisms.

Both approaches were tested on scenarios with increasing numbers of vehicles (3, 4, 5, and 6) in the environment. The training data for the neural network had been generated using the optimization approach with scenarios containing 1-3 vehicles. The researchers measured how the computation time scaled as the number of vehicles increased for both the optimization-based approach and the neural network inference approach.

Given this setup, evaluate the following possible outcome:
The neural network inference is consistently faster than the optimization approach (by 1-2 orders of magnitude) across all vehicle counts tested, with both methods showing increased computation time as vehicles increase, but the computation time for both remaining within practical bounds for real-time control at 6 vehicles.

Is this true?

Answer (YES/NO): NO